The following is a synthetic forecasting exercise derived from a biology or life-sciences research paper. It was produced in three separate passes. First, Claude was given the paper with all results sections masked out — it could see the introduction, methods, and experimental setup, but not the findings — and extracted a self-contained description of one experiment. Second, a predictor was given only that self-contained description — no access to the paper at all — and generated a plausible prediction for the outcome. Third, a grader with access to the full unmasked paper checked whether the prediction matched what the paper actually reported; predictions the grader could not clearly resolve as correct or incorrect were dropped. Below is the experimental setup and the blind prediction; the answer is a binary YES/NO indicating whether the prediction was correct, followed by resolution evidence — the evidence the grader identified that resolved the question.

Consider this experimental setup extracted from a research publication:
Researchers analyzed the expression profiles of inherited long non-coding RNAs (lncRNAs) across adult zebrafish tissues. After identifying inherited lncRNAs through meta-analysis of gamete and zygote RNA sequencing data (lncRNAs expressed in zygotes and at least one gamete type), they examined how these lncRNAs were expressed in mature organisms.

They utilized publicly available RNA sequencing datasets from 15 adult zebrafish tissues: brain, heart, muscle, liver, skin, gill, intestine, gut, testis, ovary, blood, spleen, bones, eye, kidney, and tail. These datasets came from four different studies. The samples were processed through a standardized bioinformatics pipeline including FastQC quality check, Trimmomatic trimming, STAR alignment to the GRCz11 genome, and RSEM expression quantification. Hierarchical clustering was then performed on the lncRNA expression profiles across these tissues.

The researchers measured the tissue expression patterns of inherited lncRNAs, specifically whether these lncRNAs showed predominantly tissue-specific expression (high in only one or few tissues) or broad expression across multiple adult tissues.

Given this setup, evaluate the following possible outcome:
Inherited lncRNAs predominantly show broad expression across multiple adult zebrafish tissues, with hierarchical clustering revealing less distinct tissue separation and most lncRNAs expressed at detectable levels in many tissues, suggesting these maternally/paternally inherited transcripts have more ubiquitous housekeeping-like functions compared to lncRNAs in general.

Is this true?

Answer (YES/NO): YES